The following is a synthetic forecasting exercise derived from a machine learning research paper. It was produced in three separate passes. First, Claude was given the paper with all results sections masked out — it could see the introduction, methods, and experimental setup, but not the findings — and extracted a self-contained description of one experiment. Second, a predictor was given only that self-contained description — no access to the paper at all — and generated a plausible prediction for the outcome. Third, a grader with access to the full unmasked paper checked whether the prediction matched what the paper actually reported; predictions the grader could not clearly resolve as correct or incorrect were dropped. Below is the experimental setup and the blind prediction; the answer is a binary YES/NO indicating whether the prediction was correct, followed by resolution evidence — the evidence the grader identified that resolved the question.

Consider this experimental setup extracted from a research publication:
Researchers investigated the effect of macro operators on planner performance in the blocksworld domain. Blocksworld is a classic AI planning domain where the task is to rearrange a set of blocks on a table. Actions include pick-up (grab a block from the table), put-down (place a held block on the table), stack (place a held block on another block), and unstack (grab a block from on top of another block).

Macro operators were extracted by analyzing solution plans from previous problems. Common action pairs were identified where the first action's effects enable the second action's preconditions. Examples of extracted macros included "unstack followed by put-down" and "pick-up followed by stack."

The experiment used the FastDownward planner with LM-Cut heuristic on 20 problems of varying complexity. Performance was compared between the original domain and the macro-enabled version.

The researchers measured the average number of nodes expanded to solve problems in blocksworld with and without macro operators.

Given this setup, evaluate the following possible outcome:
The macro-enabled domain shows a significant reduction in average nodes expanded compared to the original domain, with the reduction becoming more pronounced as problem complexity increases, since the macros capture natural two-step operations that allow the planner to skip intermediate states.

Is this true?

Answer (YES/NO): NO